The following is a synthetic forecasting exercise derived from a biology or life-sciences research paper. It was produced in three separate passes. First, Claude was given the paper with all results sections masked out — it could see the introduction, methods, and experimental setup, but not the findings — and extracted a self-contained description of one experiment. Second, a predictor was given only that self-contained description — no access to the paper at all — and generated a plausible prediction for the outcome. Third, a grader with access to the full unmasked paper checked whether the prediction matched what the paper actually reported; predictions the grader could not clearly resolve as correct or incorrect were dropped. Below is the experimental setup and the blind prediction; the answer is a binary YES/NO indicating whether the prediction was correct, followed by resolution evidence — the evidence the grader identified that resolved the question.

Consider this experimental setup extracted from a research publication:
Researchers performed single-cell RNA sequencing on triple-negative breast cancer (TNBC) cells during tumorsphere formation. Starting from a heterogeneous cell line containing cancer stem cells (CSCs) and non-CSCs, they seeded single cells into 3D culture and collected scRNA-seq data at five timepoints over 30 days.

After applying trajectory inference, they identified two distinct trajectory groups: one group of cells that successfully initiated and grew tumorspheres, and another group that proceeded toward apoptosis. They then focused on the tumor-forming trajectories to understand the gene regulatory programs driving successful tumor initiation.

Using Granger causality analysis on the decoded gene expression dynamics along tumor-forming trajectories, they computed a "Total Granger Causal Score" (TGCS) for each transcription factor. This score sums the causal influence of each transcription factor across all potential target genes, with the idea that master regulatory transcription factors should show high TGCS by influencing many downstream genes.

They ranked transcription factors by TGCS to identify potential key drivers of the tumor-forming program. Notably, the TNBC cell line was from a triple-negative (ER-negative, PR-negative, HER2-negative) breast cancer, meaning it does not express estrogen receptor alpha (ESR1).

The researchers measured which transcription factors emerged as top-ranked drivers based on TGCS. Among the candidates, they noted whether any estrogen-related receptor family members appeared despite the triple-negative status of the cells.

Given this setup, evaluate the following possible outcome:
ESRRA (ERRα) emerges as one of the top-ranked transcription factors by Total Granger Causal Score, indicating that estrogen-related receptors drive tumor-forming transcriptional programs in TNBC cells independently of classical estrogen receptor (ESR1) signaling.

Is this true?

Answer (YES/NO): YES